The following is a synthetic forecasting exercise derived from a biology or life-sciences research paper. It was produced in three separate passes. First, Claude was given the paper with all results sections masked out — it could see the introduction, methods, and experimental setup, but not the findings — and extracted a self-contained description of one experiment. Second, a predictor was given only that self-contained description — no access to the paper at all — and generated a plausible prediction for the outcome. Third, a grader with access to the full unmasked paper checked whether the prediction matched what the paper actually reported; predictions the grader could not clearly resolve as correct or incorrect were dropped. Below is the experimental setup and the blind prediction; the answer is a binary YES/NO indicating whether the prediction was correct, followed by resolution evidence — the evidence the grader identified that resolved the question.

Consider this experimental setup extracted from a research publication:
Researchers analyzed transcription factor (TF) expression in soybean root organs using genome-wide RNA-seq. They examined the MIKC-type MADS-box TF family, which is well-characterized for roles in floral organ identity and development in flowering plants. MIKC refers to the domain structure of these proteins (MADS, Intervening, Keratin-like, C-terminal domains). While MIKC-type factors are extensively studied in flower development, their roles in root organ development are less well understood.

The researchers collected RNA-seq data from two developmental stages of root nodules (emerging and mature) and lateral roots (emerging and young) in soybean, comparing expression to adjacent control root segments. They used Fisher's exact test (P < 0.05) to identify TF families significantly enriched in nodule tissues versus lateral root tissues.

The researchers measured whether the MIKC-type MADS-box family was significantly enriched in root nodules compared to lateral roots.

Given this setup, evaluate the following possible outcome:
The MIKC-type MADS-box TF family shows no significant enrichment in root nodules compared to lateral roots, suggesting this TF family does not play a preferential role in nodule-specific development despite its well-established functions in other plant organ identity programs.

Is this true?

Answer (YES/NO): NO